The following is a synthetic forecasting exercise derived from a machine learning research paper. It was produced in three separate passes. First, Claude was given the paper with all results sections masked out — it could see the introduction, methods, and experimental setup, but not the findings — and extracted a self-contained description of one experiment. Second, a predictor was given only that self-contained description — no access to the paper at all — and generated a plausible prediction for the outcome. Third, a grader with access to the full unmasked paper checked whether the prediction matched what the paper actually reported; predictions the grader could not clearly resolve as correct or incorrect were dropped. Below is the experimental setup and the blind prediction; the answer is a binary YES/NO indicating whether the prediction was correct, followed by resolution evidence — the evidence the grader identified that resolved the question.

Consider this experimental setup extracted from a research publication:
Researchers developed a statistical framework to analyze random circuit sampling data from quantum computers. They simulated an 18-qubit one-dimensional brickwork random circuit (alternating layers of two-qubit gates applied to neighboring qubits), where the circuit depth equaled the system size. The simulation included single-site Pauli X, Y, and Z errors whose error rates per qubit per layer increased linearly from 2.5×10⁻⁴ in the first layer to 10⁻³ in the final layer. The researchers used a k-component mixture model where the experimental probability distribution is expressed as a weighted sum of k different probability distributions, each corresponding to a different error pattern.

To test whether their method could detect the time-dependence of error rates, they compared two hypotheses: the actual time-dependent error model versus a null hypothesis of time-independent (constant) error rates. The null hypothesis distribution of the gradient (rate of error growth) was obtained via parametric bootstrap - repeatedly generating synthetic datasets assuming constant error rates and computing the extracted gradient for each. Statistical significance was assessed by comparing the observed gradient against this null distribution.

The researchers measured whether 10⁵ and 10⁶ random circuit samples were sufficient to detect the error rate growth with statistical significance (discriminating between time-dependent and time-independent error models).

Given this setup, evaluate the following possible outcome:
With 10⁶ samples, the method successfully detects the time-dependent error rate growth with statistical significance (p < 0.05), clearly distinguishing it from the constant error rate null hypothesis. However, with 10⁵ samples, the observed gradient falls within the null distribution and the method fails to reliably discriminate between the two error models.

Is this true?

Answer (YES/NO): NO